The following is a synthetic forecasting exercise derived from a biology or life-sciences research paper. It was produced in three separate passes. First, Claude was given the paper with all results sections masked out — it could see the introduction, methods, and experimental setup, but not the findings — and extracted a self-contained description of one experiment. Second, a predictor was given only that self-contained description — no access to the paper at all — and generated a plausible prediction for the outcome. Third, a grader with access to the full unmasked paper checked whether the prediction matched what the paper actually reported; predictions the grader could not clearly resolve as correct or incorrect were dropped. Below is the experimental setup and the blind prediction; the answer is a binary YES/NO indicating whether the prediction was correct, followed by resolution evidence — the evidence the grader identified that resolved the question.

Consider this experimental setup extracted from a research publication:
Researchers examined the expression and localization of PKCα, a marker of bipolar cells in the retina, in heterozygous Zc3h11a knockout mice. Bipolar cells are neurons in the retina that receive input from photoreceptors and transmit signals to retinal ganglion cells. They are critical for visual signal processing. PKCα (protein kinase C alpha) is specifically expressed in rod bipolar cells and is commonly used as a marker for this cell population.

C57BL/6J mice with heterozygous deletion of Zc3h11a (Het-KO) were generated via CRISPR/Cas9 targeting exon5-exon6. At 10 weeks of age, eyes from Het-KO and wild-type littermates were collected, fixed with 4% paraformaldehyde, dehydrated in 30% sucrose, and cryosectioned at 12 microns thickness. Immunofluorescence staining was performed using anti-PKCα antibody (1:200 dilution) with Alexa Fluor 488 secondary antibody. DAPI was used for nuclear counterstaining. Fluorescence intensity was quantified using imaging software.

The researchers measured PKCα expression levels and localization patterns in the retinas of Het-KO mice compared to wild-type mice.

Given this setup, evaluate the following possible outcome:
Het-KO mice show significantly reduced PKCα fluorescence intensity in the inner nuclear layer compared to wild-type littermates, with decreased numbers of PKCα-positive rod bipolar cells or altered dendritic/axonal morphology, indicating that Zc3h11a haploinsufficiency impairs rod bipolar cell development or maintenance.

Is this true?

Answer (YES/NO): NO